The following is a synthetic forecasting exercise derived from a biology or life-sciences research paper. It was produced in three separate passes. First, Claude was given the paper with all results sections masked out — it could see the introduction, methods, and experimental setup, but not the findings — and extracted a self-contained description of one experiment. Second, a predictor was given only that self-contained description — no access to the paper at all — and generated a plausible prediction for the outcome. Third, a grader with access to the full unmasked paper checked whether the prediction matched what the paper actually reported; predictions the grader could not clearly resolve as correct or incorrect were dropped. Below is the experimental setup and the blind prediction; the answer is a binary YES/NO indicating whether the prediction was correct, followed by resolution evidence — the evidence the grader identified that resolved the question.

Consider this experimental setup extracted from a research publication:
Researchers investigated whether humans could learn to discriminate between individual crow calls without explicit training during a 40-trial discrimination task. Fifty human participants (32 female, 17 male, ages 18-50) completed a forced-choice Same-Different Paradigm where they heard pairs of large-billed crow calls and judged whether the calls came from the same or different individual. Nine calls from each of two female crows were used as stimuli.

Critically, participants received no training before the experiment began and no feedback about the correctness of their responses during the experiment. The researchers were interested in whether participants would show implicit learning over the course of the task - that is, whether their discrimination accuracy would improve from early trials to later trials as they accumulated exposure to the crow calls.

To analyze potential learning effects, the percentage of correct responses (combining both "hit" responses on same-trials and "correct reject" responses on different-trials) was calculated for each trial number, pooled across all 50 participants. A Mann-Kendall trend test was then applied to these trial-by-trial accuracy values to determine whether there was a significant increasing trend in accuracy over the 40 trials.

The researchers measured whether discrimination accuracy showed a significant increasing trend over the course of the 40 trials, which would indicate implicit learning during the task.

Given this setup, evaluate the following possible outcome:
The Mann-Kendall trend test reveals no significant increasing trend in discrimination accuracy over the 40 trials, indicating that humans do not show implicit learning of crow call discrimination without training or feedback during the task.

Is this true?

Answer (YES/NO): YES